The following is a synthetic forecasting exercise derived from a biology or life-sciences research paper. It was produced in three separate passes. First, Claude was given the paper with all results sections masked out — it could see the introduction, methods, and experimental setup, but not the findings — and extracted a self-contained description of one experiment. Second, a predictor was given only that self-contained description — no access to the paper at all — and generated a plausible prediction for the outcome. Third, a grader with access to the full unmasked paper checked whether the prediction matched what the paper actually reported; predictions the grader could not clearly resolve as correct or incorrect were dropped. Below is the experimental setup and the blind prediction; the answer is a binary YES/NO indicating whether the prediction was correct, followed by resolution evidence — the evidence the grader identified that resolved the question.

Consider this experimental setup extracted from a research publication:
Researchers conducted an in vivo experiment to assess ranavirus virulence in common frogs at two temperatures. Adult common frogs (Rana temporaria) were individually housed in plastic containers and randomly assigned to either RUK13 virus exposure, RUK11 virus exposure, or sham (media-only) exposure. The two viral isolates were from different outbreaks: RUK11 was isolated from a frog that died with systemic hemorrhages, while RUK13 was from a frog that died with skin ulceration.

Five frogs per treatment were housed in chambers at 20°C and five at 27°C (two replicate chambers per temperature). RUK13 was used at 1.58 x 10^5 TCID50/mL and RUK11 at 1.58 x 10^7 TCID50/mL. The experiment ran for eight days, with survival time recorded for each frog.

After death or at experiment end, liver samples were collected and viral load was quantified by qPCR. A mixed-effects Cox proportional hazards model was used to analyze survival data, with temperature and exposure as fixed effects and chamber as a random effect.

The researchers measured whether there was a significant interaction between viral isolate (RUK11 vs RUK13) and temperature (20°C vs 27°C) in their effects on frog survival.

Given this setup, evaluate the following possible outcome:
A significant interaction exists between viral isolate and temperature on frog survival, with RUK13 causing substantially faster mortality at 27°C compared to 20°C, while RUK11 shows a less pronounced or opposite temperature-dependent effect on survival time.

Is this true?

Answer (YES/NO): NO